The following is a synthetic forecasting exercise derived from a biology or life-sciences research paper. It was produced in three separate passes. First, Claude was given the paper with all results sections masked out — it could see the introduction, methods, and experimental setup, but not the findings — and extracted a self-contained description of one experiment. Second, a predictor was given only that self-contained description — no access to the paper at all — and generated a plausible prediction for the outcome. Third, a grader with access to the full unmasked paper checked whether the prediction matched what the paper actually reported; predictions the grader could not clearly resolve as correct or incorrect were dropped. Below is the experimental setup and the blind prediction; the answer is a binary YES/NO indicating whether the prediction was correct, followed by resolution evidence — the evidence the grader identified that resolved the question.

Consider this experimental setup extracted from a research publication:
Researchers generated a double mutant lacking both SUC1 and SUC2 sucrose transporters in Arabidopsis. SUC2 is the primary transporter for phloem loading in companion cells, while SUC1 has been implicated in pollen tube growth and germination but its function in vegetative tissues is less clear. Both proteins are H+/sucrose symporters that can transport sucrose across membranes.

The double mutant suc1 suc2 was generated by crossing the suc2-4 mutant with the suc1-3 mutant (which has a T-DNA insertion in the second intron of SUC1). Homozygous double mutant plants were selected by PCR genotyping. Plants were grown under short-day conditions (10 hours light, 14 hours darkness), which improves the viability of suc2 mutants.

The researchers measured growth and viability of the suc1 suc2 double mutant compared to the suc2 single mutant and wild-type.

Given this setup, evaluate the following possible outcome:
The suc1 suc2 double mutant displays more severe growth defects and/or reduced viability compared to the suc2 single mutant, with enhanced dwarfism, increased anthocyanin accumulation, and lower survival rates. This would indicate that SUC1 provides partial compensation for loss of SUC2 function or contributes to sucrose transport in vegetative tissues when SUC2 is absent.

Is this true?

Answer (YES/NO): YES